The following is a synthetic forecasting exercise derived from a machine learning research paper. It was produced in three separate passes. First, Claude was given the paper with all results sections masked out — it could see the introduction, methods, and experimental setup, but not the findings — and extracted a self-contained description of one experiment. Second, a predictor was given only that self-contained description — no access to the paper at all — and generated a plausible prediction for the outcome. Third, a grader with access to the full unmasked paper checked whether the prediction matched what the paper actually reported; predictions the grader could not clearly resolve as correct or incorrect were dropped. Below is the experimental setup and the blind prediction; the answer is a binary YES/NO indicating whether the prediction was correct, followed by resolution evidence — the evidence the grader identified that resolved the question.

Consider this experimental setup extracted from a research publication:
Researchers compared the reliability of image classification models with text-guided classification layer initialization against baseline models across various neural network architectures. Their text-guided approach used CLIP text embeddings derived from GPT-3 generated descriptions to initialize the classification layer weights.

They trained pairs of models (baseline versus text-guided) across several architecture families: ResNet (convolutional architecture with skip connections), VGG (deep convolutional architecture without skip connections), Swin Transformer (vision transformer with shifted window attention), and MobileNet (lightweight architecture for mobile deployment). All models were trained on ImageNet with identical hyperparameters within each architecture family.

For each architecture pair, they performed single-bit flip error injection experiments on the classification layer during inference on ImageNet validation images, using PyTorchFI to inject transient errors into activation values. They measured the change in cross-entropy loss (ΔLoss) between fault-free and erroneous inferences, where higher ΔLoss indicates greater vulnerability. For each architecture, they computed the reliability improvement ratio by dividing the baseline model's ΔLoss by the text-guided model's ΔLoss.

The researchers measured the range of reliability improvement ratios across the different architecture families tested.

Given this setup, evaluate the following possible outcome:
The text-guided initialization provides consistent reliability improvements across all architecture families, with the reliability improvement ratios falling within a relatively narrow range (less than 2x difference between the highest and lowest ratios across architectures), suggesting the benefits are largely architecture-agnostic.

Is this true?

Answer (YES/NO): NO